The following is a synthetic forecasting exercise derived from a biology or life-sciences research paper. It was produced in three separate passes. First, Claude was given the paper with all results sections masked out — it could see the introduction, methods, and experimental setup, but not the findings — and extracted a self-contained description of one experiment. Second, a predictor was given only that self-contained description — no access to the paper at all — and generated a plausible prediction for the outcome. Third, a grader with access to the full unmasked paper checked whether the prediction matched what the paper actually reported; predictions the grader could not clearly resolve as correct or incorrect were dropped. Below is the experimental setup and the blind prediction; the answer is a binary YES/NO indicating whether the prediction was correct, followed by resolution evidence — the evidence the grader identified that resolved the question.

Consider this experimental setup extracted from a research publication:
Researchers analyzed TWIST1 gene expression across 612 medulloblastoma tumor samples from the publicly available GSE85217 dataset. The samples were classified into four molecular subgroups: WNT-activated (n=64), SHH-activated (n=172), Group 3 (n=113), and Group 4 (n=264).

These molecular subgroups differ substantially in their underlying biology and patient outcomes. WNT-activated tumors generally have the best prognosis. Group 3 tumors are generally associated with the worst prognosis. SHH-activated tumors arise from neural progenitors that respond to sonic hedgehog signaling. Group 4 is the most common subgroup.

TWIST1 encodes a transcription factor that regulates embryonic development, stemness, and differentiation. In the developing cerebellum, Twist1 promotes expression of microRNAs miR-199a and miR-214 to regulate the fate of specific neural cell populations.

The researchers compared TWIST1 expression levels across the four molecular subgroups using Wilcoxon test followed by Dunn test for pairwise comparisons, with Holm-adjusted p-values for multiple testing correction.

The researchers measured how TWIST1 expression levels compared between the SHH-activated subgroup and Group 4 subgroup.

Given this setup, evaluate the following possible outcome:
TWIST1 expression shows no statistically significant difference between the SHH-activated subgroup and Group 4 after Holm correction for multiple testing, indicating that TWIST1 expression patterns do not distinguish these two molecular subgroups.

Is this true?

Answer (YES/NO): NO